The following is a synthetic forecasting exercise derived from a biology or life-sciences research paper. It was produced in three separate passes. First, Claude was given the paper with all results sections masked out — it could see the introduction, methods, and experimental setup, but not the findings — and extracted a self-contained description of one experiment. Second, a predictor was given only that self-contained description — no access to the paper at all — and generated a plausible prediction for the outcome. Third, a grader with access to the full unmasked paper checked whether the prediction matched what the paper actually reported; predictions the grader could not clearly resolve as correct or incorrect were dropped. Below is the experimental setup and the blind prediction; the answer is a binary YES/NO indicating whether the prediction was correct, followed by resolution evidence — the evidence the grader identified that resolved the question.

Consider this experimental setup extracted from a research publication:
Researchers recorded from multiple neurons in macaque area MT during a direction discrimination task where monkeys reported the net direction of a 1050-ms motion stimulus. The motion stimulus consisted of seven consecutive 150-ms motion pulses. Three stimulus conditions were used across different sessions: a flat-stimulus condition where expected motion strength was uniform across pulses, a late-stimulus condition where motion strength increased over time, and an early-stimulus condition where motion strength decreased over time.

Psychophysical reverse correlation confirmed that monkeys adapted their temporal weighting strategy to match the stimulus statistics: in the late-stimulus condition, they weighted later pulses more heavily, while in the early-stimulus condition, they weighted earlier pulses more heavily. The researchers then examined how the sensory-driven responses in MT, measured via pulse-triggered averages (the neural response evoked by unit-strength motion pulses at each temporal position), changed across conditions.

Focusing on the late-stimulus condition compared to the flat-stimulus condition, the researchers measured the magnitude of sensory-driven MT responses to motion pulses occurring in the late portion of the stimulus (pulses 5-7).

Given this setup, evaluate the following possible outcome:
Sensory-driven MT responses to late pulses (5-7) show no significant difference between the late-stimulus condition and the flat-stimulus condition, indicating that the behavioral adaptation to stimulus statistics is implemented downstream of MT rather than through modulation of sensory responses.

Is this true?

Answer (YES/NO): NO